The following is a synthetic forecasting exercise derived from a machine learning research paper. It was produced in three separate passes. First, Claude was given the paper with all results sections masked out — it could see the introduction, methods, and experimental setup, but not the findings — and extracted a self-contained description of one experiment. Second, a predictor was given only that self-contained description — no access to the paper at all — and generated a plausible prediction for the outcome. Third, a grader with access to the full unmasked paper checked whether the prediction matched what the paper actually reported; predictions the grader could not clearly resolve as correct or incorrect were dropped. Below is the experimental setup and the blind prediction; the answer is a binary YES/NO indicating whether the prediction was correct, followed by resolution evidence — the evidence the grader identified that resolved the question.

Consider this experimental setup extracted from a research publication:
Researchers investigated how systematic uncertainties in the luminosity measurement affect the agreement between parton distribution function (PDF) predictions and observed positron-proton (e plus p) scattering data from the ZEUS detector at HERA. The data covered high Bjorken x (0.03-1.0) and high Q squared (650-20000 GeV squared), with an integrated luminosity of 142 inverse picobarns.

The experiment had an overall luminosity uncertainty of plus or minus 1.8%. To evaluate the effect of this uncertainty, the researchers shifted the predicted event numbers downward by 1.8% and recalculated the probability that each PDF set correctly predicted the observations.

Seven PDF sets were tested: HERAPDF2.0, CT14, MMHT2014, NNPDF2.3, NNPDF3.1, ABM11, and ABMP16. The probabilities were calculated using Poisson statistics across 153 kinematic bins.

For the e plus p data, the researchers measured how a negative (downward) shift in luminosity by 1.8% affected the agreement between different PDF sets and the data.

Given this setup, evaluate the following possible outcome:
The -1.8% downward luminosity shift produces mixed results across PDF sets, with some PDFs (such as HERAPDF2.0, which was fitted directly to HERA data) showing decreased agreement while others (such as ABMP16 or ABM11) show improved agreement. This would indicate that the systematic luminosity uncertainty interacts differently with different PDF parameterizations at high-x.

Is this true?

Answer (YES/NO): NO